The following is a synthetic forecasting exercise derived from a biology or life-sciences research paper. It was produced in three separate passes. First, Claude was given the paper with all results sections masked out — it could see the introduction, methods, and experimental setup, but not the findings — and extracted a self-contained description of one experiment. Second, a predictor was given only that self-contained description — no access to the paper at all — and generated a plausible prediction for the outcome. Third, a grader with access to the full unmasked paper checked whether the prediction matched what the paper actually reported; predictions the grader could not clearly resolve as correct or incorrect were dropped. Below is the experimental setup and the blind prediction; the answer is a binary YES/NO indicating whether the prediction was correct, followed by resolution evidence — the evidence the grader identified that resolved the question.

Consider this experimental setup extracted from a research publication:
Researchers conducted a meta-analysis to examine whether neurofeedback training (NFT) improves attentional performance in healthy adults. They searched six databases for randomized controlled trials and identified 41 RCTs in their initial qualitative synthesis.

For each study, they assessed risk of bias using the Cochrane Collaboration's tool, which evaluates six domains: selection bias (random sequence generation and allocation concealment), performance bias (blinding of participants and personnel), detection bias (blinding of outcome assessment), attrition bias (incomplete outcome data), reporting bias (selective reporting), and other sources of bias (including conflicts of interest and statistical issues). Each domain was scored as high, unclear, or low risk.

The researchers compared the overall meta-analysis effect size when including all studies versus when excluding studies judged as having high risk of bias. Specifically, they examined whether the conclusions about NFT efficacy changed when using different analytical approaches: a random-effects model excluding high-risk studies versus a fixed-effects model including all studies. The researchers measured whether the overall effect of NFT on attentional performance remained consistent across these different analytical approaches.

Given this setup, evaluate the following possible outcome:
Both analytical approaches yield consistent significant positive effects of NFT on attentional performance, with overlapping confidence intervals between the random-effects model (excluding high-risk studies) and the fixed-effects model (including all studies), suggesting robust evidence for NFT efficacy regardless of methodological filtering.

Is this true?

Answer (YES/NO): YES